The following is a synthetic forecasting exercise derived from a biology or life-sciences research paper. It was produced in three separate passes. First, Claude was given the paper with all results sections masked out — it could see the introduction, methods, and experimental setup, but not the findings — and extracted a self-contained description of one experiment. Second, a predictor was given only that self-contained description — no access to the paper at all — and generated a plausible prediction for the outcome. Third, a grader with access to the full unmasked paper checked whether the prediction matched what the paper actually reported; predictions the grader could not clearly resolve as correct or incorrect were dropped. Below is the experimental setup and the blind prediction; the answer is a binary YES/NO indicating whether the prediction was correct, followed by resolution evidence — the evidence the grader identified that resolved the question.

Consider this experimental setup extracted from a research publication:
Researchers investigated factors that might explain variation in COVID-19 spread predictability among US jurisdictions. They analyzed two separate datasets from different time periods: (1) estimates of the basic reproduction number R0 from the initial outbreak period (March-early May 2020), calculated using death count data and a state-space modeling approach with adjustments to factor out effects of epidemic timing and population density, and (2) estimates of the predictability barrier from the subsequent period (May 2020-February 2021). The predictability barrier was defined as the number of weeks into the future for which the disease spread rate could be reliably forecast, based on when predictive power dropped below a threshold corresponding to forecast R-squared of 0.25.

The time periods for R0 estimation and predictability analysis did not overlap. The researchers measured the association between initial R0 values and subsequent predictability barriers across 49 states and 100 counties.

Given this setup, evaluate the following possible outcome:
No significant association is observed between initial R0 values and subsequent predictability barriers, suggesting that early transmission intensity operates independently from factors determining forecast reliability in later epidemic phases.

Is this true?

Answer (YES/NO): NO